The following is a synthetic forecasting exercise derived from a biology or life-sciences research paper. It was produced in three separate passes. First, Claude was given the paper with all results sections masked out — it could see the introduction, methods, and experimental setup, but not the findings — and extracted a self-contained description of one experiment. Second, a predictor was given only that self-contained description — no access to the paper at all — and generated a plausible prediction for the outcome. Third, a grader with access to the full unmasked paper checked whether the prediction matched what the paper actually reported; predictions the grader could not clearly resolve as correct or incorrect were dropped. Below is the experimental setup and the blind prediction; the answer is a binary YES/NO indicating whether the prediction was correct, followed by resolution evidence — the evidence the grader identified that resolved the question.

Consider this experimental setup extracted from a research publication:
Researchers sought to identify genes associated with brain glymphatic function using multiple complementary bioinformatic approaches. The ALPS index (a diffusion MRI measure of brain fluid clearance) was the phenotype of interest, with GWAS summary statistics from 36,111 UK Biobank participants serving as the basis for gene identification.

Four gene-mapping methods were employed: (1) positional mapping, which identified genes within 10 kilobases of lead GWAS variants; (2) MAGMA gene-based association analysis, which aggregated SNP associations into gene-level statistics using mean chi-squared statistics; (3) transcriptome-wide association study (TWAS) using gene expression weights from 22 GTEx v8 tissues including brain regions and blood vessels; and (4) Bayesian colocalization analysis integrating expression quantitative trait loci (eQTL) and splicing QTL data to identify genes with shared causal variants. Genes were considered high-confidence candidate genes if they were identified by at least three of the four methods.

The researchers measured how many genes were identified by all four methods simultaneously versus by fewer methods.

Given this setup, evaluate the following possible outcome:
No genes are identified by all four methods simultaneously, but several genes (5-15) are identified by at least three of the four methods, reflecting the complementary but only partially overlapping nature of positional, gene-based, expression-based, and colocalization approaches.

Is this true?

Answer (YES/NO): NO